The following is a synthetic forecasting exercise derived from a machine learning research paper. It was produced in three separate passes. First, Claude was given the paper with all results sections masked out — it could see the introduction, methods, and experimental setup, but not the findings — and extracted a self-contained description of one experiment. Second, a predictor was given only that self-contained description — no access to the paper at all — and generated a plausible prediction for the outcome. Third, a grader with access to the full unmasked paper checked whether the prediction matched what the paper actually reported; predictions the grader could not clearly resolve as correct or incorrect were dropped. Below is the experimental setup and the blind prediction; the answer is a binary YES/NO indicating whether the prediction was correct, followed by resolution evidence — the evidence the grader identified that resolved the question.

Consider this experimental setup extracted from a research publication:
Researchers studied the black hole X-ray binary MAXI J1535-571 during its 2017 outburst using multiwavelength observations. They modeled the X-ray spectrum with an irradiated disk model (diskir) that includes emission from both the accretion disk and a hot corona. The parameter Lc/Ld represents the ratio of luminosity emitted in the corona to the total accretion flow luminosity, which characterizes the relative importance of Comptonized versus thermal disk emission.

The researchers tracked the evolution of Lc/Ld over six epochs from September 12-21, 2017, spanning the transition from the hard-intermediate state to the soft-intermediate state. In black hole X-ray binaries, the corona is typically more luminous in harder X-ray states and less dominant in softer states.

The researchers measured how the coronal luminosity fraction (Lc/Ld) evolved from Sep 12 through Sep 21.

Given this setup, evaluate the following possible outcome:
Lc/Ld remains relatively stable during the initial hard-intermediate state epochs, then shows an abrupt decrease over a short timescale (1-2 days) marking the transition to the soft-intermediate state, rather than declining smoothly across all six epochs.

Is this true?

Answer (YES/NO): NO